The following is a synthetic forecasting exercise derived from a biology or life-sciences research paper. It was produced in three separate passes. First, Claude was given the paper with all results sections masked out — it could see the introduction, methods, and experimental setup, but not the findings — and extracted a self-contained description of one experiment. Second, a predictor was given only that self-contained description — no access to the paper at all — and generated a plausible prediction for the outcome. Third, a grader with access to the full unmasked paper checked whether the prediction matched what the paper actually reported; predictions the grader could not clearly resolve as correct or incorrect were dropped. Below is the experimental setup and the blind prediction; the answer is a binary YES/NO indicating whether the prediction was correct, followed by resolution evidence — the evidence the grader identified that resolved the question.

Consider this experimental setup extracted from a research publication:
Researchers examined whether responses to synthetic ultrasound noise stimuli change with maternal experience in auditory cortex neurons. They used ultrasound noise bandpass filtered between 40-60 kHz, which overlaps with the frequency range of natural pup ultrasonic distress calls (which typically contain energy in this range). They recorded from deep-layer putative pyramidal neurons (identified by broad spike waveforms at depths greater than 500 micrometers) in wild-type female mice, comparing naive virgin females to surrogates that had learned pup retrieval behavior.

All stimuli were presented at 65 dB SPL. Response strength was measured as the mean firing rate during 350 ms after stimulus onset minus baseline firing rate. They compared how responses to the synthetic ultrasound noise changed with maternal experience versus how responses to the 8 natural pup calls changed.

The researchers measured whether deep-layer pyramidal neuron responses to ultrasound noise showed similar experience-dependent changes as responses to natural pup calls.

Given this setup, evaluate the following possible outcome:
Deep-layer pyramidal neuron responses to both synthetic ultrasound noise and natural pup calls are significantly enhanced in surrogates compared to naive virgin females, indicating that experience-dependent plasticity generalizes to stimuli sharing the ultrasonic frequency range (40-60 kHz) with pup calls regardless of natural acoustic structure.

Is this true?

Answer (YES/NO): NO